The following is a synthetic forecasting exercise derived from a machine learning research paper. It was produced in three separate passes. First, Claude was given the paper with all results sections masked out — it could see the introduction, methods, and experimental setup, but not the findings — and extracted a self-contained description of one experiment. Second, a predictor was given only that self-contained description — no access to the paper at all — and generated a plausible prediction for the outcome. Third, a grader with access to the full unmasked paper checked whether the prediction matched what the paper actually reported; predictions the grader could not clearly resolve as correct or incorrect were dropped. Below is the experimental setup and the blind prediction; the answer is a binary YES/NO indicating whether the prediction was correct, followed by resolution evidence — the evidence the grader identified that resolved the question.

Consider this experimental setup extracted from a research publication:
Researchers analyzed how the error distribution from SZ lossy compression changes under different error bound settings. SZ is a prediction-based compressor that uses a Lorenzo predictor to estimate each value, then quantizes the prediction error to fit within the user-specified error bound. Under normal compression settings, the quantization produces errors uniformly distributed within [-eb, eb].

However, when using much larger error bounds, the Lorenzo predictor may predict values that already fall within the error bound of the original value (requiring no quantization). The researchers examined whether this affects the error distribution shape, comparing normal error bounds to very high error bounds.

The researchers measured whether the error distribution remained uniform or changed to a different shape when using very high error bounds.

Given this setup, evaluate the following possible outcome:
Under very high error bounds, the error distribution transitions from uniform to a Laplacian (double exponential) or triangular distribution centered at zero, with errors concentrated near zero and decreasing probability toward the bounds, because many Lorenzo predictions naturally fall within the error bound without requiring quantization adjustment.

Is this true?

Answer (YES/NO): NO